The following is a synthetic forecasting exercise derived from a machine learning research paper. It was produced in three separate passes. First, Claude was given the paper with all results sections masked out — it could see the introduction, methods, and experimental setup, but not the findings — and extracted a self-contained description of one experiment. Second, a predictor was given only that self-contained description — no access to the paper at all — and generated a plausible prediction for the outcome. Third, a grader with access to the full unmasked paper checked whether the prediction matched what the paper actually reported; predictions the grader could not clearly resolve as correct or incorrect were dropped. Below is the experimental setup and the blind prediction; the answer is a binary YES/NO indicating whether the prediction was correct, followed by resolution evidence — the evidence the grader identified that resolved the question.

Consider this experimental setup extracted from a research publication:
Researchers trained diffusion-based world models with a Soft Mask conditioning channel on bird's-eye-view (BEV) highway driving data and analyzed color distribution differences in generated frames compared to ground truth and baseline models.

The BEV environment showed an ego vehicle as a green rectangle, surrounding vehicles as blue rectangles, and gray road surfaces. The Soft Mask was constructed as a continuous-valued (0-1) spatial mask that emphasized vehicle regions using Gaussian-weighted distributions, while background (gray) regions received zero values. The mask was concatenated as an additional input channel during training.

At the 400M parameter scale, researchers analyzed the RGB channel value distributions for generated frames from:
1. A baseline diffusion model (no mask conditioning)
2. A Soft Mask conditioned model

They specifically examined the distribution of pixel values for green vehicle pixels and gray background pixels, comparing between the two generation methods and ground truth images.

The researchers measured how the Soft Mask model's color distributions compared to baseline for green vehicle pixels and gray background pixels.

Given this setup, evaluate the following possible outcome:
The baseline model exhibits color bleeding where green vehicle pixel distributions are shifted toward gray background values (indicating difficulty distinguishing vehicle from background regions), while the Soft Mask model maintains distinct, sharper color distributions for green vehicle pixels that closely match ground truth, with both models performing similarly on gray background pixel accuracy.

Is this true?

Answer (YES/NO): NO